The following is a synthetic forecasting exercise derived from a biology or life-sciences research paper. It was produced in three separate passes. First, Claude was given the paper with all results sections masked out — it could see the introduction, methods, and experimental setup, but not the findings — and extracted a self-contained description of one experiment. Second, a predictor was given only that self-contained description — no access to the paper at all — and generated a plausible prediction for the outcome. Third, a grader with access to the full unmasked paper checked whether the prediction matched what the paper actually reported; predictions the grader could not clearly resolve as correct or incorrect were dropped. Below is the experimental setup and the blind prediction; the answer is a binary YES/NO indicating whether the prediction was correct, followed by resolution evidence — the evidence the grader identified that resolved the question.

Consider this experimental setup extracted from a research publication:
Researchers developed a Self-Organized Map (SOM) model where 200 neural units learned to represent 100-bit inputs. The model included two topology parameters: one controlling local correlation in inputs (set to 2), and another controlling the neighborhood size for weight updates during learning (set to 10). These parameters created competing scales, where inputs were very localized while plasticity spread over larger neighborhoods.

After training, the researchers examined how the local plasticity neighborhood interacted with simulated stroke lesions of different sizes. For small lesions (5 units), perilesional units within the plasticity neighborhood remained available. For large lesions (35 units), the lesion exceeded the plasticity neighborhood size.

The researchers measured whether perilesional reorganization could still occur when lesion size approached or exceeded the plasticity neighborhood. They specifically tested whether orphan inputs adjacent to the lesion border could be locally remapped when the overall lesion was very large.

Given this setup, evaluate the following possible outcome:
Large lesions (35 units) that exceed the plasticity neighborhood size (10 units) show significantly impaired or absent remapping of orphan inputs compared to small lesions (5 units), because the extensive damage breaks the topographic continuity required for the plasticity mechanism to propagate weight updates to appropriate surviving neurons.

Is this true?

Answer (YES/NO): NO